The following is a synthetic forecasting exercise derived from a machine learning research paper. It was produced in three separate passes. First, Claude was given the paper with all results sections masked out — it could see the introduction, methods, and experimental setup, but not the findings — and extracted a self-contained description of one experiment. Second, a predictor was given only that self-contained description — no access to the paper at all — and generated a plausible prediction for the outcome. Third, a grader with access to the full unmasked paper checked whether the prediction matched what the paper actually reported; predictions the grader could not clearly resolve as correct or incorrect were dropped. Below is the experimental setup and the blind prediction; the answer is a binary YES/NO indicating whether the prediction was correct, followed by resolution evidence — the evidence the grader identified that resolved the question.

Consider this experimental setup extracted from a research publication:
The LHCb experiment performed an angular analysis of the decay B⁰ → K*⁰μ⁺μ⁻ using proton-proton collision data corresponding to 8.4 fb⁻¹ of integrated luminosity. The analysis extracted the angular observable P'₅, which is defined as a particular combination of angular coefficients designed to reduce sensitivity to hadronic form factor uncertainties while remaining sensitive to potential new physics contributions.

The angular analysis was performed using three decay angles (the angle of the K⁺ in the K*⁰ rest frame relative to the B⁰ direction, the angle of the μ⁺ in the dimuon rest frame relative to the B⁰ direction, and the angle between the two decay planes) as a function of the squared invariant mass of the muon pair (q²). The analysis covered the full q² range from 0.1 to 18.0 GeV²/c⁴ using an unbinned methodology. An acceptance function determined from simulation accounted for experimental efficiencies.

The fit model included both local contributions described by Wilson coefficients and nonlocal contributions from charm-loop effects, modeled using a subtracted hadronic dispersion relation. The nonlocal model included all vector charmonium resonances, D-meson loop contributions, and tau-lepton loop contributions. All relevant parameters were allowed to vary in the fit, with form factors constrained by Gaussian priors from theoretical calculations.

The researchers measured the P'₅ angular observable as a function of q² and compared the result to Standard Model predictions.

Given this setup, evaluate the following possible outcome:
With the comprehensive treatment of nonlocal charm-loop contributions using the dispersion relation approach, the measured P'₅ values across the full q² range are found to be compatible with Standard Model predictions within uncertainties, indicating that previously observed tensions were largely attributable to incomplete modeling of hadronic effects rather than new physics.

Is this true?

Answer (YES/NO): NO